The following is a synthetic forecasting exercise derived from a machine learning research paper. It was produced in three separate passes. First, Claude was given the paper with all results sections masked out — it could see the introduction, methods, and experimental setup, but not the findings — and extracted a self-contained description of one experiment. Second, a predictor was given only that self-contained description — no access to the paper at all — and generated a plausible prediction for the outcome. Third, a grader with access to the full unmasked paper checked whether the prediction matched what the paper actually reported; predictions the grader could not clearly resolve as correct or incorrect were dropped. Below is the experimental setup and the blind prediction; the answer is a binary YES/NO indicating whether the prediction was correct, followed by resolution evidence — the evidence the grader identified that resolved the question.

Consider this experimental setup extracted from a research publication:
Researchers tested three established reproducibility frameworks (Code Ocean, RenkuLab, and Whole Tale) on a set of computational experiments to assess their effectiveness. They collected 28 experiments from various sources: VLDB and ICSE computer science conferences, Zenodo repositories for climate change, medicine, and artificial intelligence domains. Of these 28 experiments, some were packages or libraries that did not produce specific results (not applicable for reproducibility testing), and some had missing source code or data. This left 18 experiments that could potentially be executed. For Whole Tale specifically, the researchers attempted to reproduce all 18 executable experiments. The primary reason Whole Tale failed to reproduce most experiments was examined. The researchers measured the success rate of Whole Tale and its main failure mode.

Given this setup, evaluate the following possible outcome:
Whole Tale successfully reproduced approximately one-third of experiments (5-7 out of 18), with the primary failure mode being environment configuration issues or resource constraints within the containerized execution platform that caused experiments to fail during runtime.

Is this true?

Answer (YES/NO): NO